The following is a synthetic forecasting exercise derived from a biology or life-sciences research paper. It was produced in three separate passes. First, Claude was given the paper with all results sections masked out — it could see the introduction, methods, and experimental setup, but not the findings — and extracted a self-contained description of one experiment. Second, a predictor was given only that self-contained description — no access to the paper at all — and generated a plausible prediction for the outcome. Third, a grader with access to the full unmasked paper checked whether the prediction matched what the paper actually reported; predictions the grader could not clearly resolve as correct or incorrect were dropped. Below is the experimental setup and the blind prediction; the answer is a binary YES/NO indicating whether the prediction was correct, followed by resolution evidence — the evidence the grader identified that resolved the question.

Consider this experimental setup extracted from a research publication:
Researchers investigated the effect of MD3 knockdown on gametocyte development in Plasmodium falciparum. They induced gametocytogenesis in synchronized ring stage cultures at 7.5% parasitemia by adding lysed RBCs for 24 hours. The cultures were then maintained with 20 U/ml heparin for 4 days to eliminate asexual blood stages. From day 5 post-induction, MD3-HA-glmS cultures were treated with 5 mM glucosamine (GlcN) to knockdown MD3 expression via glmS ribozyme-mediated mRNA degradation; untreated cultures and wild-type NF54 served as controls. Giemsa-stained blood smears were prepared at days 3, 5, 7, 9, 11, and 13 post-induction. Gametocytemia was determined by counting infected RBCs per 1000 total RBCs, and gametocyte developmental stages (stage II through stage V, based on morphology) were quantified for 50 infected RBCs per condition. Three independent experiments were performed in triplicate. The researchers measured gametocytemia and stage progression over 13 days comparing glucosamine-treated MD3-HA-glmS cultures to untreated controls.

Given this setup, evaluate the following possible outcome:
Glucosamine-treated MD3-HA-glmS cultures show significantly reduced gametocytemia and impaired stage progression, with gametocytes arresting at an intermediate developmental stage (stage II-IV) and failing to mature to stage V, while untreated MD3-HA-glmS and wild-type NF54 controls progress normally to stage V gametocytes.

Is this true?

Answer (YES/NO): NO